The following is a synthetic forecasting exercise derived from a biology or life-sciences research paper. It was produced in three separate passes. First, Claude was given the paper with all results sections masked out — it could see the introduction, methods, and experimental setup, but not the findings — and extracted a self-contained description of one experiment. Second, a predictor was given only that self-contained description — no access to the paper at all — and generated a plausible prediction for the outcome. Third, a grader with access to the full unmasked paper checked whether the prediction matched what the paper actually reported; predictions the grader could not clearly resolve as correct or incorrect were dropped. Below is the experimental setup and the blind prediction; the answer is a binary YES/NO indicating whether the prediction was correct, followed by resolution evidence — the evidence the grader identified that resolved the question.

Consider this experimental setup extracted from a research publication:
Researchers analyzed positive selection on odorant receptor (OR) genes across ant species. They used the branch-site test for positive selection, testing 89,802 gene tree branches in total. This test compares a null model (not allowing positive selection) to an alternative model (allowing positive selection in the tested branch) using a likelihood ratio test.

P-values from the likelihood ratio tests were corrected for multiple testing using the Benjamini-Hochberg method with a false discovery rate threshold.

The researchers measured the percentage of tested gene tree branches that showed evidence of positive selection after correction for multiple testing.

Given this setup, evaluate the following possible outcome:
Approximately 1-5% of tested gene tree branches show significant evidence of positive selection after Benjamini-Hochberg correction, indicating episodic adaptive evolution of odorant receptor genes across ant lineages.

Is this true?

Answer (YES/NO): NO